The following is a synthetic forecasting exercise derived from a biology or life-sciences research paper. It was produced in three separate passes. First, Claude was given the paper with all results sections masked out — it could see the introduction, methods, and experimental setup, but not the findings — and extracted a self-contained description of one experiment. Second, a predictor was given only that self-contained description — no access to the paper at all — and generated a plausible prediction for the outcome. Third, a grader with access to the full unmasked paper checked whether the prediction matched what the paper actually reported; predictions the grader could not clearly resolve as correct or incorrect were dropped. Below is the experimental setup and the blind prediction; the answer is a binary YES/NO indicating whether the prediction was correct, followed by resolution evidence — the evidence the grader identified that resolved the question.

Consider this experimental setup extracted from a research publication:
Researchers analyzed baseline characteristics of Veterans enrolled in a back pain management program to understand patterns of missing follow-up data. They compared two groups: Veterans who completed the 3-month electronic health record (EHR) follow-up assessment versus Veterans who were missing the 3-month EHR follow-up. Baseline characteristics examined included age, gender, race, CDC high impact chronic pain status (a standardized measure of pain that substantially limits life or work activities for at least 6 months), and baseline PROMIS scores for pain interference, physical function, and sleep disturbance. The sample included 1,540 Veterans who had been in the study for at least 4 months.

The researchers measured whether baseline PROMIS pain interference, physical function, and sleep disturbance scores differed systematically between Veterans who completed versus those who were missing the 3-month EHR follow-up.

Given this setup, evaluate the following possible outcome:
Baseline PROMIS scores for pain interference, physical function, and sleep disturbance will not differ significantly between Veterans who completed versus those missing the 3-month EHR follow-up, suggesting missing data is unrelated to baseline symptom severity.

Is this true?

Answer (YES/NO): YES